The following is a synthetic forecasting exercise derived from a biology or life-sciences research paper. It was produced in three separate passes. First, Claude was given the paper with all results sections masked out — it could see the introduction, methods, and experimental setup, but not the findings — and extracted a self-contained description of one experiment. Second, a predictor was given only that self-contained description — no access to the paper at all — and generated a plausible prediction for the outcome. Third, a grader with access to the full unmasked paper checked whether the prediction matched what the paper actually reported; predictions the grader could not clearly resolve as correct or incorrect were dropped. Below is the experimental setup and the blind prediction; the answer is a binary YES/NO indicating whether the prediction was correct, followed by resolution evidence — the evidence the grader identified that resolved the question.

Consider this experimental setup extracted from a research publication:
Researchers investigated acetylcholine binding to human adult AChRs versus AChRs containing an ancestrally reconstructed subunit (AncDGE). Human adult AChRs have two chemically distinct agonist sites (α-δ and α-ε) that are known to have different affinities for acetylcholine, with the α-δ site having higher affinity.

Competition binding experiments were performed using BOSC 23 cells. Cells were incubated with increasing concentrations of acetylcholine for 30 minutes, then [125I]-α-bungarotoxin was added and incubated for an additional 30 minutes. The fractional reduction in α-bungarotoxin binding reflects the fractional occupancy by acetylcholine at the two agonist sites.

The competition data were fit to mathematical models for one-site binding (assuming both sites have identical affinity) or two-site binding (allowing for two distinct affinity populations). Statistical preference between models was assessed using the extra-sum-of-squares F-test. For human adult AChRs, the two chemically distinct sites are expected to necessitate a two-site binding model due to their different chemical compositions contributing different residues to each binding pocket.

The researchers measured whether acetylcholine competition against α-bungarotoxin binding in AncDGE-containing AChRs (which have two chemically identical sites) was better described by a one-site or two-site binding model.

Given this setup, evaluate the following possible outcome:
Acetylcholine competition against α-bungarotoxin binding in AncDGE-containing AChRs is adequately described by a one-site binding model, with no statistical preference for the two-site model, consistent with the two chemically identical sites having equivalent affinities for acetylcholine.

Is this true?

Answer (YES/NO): YES